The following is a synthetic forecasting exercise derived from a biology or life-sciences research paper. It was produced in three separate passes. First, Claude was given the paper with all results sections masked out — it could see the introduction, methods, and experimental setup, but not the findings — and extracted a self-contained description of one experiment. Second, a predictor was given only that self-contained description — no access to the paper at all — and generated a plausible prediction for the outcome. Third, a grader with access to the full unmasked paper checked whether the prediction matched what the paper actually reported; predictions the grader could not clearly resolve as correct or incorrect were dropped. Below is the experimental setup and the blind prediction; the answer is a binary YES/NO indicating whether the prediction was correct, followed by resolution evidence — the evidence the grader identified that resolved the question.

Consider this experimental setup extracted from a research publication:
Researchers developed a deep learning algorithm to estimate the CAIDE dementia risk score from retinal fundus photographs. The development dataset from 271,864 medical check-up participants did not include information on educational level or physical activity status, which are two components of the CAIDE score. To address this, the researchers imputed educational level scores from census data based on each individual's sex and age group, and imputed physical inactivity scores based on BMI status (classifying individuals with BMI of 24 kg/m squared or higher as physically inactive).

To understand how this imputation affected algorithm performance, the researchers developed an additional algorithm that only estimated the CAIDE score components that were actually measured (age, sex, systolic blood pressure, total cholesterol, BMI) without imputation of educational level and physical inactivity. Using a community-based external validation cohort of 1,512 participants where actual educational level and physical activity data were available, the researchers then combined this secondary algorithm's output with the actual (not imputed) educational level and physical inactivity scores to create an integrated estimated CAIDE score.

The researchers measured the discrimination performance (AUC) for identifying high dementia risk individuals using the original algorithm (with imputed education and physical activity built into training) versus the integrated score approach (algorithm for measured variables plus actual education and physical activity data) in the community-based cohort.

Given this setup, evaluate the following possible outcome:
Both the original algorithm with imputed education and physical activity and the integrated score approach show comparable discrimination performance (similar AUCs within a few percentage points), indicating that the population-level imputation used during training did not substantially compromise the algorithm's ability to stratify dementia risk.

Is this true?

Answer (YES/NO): NO